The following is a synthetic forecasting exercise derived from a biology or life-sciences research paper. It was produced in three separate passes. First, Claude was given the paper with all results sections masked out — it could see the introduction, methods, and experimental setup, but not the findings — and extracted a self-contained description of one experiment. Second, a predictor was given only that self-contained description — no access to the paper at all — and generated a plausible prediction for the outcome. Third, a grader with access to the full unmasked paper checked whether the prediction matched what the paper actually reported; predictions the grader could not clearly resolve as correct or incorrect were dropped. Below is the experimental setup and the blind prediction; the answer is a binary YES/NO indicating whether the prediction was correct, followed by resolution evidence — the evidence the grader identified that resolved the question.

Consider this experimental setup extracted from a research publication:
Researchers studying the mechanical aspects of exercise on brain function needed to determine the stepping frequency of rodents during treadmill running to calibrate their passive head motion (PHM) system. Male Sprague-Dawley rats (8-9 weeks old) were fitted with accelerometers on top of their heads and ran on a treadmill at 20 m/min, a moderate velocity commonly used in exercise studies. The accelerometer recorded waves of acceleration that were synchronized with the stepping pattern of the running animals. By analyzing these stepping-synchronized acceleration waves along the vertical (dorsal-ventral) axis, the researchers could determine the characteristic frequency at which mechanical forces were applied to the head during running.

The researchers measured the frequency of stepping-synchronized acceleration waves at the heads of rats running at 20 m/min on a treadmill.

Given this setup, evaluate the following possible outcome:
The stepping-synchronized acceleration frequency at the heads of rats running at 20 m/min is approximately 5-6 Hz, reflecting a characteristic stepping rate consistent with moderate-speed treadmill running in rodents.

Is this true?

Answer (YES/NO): NO